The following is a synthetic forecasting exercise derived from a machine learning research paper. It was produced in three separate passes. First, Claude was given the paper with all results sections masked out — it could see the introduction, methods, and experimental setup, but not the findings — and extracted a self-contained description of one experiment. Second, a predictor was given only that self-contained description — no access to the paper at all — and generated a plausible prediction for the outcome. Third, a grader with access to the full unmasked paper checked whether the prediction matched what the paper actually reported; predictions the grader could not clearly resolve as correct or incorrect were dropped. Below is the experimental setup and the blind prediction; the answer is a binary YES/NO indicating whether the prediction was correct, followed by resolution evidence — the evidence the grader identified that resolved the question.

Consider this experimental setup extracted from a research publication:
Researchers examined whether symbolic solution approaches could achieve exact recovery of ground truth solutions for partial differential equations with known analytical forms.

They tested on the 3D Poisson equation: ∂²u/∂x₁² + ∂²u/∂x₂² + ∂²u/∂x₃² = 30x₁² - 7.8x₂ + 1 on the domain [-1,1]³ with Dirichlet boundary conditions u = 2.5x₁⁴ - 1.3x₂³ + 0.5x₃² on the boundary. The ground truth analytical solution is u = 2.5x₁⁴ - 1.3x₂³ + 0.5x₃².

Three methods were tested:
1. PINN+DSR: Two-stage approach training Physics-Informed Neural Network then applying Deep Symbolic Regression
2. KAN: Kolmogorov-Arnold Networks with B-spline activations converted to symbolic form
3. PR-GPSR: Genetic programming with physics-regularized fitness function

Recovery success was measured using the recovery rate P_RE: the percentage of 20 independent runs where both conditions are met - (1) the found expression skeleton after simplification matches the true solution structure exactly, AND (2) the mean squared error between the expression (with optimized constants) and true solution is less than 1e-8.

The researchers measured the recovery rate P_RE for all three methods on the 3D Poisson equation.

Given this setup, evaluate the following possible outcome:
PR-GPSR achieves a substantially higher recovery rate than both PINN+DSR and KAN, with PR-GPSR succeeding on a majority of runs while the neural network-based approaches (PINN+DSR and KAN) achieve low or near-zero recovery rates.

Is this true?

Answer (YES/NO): NO